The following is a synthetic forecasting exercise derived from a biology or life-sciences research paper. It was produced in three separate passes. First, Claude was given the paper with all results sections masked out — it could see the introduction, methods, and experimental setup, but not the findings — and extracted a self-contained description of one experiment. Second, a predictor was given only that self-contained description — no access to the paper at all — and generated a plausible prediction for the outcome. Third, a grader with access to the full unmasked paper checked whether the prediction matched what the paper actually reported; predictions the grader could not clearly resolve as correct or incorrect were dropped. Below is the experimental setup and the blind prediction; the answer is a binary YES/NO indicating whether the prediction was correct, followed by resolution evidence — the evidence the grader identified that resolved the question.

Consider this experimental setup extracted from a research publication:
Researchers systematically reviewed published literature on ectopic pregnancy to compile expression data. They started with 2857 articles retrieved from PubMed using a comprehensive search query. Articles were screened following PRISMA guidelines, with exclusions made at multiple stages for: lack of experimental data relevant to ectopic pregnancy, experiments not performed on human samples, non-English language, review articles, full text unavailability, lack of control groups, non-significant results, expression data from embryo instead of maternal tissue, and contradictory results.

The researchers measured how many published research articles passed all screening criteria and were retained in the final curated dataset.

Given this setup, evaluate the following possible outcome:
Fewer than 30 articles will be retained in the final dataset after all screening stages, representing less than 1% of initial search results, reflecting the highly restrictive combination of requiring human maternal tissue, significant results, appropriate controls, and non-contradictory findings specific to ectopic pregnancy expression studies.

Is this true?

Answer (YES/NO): NO